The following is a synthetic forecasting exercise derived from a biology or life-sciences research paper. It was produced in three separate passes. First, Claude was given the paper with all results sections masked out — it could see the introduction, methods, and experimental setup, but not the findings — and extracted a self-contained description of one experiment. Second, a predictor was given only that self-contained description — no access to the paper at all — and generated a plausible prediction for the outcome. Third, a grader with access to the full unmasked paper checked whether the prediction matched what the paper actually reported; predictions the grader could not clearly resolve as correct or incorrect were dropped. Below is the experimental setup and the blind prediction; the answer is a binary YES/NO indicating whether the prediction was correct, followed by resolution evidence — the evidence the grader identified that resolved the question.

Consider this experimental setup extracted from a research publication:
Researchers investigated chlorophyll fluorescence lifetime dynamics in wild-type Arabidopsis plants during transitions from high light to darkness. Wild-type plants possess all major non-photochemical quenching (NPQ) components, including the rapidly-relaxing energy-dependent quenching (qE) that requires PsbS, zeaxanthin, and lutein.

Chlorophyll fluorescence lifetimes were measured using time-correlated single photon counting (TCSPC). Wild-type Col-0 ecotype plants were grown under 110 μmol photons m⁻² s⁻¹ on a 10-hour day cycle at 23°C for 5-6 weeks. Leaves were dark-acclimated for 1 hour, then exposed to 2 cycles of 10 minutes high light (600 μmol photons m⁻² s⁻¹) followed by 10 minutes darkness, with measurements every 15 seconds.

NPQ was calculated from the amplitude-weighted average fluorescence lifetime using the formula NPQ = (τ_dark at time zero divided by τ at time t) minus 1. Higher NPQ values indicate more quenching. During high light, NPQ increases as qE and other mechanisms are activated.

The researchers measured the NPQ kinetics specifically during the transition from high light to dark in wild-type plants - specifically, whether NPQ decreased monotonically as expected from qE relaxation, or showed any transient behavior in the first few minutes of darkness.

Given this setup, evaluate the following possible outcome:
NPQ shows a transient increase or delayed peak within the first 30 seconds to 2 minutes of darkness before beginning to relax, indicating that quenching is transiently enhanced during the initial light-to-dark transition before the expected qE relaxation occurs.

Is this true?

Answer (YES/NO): NO